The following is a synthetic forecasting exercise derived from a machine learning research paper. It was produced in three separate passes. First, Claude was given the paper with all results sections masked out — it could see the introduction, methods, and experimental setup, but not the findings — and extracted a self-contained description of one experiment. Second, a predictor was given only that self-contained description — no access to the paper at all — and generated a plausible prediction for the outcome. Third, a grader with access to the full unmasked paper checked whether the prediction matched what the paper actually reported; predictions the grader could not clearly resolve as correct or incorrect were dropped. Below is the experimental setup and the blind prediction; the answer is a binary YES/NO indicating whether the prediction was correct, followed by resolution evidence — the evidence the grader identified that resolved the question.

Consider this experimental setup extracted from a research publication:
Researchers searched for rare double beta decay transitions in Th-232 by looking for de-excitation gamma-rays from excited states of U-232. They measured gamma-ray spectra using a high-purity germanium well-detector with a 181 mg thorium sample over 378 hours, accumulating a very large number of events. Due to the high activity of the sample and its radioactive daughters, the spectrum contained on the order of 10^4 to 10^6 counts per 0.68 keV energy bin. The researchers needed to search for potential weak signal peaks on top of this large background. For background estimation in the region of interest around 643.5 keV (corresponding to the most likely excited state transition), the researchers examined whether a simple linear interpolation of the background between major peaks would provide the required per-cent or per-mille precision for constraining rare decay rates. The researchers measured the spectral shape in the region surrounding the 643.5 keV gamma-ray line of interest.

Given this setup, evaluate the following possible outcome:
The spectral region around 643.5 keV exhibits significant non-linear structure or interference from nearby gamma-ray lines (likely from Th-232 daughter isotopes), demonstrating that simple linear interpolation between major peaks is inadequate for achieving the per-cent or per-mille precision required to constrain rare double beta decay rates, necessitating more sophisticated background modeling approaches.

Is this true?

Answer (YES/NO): NO